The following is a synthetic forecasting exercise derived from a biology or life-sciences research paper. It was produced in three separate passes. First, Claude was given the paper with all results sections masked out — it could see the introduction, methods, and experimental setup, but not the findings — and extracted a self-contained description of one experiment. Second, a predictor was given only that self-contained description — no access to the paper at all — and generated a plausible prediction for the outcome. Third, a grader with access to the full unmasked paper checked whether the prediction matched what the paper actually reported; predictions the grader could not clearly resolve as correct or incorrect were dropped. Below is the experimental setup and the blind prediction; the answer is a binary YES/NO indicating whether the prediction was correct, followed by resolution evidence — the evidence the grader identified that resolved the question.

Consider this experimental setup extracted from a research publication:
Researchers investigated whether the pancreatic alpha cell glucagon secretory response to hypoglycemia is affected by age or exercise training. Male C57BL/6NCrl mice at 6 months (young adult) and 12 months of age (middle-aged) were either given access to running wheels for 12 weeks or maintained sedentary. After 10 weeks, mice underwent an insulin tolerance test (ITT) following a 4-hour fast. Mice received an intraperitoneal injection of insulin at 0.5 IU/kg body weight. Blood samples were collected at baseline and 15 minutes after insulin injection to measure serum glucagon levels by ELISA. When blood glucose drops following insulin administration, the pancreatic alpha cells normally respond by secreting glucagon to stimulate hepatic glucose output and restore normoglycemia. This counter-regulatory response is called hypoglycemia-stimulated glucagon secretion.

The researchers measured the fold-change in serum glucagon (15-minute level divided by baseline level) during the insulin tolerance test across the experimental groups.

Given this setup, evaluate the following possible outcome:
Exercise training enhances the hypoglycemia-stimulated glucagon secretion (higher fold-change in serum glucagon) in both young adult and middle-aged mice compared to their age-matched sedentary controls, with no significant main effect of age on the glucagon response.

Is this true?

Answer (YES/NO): NO